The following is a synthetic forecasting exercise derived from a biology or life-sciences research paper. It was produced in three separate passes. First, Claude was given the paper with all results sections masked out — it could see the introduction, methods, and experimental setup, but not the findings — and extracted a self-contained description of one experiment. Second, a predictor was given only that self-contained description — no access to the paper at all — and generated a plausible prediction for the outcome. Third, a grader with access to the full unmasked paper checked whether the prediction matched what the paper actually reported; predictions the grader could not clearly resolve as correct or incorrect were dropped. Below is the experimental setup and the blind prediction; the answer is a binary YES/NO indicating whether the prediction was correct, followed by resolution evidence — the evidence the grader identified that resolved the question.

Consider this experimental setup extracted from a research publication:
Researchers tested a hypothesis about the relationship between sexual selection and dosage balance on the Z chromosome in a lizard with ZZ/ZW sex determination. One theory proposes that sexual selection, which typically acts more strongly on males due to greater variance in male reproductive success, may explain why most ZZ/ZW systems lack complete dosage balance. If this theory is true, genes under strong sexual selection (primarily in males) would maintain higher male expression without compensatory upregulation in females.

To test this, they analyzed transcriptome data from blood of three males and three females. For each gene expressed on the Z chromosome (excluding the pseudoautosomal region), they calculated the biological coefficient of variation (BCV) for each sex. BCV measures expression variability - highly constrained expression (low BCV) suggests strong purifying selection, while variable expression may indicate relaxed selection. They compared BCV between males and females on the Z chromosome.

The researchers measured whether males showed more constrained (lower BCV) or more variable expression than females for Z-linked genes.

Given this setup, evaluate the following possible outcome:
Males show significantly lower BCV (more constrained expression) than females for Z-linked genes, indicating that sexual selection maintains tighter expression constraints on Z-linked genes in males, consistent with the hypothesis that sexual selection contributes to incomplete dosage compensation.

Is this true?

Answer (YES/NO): NO